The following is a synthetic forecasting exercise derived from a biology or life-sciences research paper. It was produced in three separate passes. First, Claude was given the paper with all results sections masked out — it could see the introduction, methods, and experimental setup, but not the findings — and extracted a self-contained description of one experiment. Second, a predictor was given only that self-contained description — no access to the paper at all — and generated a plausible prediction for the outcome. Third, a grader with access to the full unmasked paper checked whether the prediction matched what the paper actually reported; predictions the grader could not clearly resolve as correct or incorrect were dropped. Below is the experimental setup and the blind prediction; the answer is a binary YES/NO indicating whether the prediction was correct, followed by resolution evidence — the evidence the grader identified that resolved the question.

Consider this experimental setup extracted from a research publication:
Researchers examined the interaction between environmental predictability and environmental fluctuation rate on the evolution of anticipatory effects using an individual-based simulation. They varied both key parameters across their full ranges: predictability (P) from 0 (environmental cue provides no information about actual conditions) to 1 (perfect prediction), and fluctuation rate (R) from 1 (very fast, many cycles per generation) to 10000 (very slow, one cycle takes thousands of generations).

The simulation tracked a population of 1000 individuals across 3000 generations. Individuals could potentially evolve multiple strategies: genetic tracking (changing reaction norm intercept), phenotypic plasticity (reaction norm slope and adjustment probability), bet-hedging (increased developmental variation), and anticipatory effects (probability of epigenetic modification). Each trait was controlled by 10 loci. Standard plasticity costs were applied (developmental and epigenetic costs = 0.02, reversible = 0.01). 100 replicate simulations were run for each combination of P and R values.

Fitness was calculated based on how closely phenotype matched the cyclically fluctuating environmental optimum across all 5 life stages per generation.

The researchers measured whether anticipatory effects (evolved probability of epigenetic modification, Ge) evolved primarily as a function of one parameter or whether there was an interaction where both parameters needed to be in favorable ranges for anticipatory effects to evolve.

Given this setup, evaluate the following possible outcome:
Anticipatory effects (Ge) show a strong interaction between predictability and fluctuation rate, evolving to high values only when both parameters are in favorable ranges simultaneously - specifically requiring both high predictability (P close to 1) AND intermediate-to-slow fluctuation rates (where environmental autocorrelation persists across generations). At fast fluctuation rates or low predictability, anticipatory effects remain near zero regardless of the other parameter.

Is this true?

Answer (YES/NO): NO